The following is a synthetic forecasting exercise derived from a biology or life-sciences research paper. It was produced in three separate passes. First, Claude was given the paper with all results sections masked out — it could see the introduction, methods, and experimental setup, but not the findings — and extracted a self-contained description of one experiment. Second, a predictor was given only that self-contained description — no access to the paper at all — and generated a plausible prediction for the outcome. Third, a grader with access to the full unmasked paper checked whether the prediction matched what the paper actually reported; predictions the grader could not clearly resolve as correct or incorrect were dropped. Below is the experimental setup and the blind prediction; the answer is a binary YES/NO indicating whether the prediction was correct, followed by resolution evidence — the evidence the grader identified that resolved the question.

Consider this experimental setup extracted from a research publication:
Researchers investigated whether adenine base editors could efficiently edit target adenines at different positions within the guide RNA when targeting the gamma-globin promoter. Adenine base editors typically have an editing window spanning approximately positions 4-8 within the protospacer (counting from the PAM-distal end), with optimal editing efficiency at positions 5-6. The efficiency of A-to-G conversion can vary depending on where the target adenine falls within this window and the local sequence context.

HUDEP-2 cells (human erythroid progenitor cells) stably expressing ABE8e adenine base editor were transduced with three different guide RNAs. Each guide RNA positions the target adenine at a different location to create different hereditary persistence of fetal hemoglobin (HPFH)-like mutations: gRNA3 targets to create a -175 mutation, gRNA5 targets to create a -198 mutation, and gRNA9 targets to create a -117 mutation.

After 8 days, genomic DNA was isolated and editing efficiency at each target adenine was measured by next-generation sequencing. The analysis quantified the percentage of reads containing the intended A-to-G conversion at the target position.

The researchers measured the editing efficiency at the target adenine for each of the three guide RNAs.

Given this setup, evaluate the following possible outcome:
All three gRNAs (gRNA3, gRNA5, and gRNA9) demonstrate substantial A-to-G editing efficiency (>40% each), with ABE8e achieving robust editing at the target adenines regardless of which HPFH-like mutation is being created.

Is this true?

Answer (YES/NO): YES